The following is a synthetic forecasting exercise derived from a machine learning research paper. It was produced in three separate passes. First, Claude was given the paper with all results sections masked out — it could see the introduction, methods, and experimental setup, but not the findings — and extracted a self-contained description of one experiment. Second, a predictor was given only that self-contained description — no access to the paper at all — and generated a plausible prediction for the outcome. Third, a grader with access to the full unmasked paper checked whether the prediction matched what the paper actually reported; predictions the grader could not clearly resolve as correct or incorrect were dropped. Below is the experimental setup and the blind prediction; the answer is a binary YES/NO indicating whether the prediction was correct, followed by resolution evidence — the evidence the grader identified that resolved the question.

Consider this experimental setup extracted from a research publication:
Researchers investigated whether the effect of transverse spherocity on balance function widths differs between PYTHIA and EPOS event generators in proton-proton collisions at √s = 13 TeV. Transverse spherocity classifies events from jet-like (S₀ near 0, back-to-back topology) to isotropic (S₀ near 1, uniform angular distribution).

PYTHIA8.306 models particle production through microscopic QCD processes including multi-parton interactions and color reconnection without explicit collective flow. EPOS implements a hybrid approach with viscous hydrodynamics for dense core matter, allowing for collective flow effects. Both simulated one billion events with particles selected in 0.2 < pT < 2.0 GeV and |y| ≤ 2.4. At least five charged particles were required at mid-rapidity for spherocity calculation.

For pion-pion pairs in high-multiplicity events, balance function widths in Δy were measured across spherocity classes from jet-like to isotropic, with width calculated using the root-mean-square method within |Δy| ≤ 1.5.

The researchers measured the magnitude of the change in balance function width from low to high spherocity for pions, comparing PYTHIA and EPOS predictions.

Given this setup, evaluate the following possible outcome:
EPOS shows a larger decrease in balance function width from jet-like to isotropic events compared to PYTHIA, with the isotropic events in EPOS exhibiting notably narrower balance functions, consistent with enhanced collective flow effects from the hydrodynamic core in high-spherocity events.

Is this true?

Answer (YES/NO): NO